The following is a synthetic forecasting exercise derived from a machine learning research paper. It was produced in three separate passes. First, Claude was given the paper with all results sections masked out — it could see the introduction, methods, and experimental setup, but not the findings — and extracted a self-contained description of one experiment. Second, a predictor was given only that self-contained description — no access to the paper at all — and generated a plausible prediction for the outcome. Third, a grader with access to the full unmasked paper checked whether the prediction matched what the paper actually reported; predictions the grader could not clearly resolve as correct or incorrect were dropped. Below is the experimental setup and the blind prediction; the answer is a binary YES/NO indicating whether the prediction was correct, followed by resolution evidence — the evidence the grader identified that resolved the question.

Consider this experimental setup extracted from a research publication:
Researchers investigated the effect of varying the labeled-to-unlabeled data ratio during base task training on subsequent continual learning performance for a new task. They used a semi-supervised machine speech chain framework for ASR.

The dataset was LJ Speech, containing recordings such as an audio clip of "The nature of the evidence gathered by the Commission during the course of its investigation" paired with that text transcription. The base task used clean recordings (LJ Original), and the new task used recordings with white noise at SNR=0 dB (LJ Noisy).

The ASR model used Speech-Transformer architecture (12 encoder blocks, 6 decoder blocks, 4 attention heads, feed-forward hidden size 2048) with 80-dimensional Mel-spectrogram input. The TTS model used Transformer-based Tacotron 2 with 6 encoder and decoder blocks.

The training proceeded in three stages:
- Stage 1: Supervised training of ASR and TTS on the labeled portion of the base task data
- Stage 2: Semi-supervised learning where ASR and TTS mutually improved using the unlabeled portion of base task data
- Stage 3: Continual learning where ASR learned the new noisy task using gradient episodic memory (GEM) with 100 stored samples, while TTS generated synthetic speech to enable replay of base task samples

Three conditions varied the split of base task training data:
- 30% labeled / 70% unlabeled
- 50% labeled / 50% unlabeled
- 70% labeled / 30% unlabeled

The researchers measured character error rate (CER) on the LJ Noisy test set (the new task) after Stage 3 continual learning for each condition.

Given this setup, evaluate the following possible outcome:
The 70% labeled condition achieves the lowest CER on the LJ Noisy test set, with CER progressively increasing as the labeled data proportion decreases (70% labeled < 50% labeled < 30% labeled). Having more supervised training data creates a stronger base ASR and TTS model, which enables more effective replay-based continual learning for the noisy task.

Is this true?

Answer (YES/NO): YES